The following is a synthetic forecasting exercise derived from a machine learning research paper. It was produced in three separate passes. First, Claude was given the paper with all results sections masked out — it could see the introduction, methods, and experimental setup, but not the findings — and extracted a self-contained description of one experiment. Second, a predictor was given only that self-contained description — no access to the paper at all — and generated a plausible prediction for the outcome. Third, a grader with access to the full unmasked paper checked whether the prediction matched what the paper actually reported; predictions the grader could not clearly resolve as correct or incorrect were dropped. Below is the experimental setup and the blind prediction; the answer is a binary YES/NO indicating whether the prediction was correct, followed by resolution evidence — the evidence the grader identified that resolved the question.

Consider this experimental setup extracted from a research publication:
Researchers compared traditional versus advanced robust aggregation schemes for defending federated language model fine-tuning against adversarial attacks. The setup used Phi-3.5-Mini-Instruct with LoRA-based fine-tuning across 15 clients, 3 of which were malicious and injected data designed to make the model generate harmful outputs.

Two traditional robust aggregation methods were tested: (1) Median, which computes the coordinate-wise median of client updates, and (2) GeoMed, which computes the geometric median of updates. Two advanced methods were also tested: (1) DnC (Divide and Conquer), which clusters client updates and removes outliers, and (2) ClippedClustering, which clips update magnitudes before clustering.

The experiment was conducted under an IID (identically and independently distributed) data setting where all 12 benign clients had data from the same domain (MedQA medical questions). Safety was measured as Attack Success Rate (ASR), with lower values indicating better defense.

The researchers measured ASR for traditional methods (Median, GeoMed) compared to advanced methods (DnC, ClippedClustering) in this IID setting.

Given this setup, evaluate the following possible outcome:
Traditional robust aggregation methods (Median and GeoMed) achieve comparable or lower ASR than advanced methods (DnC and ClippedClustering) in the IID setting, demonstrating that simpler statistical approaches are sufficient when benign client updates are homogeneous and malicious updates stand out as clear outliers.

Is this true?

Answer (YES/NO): NO